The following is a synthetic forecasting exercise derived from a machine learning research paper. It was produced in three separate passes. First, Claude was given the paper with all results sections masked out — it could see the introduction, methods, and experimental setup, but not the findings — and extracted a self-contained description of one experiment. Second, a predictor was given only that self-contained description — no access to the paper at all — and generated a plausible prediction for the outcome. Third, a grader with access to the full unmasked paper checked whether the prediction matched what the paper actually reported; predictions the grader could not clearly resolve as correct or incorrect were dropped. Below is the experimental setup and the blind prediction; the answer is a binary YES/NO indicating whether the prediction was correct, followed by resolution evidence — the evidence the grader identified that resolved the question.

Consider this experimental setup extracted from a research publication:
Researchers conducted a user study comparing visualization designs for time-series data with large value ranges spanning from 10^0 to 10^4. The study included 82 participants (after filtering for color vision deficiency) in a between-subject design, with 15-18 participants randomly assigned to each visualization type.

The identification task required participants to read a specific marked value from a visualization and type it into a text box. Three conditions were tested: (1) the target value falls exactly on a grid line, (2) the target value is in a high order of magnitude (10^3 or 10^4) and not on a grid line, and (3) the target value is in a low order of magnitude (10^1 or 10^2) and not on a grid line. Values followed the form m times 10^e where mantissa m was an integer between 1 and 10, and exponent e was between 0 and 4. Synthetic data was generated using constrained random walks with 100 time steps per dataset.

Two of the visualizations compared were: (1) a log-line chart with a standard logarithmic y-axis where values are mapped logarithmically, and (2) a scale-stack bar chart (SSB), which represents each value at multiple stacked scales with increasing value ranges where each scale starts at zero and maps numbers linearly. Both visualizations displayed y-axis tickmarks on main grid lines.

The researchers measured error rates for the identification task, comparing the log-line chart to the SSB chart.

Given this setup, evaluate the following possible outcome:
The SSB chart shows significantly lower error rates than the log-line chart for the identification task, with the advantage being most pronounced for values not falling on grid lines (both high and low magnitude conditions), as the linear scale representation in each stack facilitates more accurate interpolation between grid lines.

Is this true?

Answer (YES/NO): NO